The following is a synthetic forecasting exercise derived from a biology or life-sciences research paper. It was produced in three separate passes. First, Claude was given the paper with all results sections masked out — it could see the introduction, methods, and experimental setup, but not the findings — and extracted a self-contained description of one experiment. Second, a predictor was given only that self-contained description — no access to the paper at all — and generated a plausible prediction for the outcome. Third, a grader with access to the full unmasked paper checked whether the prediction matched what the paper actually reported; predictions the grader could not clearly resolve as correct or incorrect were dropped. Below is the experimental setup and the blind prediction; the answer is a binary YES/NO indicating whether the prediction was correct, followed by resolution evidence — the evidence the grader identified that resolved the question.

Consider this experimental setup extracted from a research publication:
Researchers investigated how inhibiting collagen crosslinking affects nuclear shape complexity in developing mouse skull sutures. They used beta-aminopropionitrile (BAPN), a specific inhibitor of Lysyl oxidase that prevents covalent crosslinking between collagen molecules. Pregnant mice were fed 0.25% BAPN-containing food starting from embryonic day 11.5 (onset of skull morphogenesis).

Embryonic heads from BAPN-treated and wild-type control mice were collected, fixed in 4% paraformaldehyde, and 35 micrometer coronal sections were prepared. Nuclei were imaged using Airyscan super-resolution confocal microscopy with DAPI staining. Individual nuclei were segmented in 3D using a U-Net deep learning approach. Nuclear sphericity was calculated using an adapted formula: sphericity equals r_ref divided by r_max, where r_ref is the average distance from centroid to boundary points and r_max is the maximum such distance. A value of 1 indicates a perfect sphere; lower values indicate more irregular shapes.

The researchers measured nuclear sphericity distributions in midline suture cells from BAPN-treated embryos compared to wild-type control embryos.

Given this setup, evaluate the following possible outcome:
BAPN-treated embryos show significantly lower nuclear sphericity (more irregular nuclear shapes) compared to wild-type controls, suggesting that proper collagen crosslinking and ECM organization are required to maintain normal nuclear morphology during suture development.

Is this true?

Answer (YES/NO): NO